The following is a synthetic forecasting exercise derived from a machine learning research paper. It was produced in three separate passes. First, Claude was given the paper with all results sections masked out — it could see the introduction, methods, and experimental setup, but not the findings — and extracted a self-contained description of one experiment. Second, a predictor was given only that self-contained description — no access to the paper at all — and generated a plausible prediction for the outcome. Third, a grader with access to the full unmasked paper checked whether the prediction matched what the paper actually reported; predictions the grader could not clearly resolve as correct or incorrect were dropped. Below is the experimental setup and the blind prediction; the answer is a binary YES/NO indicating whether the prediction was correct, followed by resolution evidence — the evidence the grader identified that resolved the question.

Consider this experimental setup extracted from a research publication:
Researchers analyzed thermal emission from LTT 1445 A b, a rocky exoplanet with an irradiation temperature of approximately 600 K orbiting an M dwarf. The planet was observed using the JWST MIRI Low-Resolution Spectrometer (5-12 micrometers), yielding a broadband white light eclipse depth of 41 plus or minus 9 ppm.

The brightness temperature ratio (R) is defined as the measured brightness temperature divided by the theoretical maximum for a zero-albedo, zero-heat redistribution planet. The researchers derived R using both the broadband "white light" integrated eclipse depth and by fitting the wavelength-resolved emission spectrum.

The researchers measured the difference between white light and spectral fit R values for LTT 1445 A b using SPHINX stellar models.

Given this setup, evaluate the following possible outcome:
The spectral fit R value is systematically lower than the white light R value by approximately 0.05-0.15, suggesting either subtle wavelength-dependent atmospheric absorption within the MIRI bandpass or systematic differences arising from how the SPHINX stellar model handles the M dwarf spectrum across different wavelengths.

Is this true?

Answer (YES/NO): NO